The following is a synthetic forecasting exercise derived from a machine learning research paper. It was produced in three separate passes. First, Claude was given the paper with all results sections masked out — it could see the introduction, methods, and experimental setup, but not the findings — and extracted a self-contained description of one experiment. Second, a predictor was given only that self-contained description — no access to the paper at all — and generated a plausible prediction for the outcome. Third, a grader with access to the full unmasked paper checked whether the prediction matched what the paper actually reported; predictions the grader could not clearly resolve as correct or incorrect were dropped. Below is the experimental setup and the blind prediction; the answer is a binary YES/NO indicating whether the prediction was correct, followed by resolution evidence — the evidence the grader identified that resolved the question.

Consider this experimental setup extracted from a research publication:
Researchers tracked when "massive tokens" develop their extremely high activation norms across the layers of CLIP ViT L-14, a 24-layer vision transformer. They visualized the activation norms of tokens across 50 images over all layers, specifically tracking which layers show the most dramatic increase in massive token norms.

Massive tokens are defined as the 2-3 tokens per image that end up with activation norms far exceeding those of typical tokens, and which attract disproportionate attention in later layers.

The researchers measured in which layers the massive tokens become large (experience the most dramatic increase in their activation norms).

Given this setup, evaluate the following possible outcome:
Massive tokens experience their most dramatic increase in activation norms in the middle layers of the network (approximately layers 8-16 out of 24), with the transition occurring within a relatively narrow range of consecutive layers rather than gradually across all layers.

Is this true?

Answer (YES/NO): YES